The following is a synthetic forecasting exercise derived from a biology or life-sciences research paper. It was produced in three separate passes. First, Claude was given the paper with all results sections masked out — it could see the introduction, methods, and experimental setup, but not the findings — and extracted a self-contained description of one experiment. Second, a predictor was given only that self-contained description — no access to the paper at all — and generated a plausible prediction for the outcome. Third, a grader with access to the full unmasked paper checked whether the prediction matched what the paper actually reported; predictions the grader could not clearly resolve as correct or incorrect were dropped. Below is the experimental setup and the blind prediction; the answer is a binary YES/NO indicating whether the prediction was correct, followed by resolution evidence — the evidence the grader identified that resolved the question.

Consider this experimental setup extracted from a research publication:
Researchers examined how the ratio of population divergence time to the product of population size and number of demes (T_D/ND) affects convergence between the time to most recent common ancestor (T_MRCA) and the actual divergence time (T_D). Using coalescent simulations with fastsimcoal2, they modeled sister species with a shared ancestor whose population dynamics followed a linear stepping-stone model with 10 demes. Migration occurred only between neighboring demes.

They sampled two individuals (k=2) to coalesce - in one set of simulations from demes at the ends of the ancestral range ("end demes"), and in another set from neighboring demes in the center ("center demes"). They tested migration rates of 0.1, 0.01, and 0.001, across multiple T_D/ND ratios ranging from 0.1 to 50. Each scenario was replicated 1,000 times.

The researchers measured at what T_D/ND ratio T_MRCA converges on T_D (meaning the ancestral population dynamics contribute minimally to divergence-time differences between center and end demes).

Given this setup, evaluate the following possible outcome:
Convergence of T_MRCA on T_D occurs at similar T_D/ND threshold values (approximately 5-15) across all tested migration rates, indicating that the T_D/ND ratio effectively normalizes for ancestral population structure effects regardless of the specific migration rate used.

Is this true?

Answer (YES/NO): NO